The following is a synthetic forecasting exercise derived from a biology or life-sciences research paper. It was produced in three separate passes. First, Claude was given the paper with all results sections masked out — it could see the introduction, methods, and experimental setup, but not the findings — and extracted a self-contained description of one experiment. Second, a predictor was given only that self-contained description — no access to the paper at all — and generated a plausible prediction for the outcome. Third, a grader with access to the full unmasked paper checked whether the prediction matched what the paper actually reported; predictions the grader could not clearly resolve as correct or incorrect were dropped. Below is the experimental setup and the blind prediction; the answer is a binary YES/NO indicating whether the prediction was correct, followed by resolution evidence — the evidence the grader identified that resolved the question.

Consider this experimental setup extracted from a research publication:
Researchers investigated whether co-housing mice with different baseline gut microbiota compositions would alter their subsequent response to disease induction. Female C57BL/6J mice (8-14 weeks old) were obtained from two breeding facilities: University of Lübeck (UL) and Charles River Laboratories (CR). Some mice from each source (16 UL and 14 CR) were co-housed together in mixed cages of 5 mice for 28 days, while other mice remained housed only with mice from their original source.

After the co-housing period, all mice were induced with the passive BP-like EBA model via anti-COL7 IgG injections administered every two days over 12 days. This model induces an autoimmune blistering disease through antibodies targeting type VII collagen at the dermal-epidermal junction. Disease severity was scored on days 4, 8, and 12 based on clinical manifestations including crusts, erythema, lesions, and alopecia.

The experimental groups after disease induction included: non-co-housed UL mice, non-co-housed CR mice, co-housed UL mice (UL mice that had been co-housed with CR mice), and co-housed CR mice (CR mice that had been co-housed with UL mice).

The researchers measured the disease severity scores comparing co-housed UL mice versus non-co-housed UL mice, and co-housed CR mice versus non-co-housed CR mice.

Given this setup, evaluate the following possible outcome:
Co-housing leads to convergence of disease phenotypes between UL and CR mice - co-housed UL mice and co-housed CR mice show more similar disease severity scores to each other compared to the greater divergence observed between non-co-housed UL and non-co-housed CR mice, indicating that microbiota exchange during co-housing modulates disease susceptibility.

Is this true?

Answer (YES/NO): YES